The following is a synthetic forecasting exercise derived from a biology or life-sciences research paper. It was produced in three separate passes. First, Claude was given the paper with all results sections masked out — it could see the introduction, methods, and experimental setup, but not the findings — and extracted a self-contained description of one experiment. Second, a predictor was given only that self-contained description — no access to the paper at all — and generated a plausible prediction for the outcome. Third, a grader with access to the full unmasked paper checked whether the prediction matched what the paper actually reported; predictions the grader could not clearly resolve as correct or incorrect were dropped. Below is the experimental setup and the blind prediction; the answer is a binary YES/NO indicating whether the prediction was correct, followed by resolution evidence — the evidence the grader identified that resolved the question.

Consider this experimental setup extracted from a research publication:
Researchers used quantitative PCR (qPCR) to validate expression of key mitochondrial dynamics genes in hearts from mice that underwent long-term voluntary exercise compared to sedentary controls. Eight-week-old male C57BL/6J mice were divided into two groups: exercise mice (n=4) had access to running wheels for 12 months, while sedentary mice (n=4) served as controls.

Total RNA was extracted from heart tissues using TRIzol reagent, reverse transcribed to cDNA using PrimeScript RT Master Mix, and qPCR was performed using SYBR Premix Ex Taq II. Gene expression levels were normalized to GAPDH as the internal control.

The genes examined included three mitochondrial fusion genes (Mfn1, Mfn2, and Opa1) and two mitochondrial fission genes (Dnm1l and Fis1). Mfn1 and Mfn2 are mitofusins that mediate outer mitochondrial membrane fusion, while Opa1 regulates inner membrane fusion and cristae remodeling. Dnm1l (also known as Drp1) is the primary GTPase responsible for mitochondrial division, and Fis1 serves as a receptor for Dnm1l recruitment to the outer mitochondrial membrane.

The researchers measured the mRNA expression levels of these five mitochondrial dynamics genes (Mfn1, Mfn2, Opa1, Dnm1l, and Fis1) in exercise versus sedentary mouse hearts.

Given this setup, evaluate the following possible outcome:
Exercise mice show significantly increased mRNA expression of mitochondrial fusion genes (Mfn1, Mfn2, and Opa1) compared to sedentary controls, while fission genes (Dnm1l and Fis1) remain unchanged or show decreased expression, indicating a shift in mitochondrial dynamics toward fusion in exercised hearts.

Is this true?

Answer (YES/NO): NO